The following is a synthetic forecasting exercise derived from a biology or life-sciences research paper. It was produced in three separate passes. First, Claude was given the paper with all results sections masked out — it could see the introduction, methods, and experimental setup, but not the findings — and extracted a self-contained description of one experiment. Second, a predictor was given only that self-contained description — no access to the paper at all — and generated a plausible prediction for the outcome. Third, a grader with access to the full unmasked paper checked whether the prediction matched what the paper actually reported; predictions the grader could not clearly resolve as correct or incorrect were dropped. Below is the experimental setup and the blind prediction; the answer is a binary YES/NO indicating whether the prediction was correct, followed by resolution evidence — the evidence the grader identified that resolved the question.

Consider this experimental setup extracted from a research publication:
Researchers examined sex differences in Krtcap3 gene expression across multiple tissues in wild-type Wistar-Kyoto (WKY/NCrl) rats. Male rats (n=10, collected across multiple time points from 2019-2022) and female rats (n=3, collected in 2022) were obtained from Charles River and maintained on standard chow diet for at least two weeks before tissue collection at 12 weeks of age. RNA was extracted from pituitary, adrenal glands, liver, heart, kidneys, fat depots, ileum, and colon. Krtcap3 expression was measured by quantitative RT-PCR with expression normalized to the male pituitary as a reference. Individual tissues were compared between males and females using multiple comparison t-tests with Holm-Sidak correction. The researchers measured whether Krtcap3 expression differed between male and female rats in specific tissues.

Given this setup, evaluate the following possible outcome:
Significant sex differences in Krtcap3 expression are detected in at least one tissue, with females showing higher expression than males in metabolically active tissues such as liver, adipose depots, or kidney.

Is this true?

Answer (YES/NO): NO